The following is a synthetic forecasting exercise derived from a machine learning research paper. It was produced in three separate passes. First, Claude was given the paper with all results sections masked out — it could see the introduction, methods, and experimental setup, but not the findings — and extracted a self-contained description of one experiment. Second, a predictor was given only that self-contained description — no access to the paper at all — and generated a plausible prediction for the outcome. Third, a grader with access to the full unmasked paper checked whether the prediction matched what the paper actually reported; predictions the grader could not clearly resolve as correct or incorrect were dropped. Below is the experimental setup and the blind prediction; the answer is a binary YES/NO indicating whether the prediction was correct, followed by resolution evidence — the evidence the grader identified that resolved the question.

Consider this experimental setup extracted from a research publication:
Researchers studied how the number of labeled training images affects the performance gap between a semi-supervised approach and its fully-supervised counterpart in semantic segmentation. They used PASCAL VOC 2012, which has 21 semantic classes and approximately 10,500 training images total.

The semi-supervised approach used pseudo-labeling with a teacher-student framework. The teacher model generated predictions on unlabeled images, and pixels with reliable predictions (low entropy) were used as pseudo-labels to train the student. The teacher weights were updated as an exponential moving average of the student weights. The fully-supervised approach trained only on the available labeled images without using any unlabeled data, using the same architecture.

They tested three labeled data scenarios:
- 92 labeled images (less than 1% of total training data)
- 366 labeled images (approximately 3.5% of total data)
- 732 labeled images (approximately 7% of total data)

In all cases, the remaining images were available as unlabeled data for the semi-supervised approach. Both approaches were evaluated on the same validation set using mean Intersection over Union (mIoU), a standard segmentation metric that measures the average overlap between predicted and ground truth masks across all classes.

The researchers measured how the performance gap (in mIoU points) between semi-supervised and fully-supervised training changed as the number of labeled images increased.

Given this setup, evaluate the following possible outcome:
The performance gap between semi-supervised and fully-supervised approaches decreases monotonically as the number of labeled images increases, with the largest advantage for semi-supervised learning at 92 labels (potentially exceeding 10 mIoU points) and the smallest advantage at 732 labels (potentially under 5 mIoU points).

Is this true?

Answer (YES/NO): YES